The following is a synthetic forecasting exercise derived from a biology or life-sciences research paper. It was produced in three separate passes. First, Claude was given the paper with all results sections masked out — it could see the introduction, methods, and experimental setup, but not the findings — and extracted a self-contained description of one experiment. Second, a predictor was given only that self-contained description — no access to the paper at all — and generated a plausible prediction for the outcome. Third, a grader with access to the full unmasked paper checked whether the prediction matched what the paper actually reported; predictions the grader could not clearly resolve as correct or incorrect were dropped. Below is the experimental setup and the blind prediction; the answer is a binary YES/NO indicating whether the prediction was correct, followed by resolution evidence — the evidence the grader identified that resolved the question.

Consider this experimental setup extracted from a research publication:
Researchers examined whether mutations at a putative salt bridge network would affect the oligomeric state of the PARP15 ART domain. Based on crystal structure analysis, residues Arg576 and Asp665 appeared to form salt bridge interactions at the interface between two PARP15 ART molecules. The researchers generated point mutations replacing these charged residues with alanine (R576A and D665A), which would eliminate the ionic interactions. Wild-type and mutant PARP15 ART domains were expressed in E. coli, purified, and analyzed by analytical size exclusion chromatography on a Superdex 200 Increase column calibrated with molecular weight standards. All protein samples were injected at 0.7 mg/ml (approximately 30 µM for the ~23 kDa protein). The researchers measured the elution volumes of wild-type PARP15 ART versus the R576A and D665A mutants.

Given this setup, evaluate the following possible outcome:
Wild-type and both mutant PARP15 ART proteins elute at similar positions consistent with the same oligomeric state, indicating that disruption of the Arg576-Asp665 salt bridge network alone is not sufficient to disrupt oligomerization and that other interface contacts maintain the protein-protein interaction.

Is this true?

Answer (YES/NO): NO